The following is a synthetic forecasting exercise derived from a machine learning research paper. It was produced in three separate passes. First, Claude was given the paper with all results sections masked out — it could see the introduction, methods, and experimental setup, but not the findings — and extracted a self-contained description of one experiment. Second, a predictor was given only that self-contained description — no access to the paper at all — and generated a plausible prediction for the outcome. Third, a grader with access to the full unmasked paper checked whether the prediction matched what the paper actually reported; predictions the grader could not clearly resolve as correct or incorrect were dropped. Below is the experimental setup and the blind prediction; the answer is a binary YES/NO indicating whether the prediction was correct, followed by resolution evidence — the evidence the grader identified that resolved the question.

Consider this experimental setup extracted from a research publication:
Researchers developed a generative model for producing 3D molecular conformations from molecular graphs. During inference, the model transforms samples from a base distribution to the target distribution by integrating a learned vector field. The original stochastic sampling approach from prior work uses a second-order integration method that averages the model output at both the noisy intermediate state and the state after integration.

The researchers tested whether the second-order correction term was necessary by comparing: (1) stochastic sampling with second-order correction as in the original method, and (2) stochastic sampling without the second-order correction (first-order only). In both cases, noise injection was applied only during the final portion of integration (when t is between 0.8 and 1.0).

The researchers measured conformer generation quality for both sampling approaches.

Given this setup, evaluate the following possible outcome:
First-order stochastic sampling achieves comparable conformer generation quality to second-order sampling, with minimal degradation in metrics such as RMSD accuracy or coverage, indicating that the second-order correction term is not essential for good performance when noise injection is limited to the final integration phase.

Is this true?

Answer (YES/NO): YES